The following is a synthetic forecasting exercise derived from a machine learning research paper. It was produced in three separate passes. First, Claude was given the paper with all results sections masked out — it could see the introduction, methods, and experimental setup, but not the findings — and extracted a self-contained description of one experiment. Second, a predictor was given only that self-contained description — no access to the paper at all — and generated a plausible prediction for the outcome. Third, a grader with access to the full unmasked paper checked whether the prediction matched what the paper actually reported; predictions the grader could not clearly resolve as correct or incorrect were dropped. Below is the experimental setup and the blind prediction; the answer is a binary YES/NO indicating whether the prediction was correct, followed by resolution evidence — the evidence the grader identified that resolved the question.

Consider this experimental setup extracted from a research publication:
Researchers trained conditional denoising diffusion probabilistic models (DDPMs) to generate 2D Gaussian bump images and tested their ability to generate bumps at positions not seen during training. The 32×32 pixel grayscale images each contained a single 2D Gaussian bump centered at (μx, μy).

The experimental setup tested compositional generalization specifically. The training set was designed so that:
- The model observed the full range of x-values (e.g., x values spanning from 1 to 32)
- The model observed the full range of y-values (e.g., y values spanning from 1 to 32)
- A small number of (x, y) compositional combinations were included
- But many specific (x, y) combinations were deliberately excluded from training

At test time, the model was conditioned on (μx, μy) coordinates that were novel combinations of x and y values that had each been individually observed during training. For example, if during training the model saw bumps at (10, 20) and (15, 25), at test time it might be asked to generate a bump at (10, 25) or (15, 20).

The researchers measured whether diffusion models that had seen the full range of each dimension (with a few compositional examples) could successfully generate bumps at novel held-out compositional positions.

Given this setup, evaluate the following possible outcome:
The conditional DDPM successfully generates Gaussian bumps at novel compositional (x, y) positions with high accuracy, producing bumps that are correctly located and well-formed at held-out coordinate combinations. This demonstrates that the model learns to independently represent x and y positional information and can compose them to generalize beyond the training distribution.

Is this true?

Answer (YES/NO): YES